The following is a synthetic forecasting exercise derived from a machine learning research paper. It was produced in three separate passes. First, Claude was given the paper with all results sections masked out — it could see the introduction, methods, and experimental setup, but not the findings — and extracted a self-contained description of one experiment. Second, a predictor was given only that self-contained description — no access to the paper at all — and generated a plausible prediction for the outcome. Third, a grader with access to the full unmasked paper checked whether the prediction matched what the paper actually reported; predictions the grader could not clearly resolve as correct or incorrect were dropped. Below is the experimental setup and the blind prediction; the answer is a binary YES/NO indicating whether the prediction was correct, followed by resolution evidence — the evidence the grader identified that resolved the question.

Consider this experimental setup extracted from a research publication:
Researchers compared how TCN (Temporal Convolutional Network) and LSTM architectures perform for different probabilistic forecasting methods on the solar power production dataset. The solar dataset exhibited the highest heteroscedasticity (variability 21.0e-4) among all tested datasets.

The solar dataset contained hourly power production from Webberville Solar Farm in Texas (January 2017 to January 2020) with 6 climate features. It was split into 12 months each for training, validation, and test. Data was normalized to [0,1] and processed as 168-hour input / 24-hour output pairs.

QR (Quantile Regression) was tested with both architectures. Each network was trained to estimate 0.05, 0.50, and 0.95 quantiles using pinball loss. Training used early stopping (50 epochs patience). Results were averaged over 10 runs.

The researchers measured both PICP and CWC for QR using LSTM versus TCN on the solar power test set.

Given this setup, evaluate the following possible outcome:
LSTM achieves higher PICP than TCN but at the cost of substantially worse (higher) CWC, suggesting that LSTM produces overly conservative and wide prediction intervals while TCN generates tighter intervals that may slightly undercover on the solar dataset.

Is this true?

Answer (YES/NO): NO